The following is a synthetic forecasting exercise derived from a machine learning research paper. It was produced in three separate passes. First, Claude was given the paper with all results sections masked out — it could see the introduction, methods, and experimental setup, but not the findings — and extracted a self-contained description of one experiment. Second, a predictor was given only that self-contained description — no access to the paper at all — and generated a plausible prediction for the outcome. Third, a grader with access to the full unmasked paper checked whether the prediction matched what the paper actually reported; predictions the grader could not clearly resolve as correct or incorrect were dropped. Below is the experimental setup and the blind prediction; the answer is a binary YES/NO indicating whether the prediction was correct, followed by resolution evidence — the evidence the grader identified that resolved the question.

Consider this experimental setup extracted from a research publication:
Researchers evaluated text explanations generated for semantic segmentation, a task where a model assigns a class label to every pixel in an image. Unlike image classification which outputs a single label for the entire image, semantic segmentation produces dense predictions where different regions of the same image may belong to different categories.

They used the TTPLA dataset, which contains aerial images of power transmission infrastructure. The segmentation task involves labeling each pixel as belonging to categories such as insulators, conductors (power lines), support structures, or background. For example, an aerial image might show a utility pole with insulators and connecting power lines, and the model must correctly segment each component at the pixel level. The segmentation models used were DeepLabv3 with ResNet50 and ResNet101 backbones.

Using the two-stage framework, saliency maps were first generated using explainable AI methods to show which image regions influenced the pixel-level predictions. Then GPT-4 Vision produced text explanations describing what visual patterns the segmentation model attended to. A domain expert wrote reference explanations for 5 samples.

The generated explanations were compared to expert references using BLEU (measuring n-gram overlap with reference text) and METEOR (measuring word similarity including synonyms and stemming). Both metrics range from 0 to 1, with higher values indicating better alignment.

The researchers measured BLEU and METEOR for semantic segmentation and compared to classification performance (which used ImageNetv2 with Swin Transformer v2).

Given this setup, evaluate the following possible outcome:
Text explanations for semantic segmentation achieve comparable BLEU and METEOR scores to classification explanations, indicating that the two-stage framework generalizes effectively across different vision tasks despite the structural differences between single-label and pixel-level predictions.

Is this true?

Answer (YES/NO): NO